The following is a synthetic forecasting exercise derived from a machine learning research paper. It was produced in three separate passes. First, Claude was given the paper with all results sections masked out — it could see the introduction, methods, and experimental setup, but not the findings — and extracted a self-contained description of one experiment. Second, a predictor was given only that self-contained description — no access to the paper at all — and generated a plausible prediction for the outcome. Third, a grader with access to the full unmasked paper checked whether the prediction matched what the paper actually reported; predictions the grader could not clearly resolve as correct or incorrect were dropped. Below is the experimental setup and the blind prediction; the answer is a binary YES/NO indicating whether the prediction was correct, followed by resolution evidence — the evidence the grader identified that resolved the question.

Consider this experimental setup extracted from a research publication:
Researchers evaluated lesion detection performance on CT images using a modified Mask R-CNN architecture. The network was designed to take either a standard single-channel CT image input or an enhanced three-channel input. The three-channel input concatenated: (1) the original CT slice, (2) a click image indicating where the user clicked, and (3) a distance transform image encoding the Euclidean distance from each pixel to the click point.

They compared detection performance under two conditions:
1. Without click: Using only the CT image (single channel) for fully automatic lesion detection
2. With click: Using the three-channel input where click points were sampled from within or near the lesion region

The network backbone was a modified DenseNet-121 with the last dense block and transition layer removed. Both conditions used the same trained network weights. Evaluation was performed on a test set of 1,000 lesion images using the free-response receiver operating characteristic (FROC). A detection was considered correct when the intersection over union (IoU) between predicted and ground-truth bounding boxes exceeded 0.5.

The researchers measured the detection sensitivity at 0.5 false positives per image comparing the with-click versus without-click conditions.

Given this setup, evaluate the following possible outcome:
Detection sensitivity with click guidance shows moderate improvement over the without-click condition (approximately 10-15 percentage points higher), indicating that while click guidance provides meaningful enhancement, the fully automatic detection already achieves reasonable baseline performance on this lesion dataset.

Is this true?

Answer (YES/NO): NO